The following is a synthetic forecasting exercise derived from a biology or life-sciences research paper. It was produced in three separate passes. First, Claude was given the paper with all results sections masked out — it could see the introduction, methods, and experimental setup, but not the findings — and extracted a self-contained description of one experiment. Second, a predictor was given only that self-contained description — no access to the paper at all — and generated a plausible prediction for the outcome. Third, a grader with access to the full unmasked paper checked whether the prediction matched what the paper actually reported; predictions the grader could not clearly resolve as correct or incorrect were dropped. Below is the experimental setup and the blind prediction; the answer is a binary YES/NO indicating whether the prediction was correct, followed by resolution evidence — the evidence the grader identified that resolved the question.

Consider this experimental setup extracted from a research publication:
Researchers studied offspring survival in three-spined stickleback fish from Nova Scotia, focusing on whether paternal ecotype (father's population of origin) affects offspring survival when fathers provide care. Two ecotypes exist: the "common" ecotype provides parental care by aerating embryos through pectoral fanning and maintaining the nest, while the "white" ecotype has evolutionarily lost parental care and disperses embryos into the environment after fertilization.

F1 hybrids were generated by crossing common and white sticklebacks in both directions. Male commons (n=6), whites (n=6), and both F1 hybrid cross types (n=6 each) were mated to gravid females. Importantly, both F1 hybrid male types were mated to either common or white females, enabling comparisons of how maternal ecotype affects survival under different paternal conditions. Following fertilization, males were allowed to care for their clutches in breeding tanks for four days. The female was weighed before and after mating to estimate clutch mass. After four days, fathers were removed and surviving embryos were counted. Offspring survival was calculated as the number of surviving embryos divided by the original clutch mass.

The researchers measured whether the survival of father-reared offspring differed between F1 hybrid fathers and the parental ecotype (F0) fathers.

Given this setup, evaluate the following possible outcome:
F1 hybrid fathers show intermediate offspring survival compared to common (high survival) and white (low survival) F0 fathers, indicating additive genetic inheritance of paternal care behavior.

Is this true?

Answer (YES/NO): NO